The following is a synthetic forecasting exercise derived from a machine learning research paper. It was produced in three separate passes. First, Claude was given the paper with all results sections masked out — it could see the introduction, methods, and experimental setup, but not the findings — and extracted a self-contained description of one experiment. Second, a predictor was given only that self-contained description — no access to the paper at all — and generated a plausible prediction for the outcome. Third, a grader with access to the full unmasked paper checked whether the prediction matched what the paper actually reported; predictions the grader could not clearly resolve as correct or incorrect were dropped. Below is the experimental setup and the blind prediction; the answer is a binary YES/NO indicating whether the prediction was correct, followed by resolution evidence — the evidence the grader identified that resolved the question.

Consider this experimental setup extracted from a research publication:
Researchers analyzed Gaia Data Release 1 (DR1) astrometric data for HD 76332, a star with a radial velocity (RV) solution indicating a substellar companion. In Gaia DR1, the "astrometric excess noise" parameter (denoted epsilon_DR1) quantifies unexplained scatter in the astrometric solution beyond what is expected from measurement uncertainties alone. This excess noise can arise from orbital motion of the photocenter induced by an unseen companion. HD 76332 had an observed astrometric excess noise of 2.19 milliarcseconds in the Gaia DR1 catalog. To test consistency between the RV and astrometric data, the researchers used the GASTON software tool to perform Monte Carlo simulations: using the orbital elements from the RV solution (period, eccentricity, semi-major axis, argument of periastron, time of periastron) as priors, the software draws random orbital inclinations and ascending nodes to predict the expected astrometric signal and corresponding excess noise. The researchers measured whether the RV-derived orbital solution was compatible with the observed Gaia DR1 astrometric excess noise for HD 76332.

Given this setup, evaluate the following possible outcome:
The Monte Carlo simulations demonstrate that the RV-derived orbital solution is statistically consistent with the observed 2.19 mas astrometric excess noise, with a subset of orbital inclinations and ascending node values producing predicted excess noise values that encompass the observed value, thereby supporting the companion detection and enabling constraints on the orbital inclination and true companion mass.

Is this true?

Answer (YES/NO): NO